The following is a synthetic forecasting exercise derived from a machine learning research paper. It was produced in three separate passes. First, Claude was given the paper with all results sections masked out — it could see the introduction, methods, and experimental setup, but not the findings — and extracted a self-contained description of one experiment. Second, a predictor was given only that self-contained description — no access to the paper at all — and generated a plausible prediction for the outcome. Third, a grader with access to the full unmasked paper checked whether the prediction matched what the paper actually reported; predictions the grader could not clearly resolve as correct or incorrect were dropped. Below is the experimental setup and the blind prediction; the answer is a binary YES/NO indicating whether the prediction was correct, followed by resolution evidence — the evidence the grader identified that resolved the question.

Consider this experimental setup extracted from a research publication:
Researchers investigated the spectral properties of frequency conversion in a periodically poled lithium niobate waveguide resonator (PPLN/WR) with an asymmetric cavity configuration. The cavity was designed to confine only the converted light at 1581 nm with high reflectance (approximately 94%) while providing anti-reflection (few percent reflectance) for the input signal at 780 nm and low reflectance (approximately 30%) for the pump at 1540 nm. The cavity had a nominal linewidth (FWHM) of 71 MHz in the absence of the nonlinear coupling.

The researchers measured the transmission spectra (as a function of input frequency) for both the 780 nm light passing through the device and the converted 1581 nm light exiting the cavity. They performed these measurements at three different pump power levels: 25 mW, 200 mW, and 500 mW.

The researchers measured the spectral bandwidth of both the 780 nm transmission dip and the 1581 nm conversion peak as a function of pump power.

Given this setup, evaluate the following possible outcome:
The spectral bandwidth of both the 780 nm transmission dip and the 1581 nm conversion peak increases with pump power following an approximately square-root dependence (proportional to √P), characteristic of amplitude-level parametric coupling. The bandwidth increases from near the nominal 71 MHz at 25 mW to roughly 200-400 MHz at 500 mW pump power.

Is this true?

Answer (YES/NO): NO